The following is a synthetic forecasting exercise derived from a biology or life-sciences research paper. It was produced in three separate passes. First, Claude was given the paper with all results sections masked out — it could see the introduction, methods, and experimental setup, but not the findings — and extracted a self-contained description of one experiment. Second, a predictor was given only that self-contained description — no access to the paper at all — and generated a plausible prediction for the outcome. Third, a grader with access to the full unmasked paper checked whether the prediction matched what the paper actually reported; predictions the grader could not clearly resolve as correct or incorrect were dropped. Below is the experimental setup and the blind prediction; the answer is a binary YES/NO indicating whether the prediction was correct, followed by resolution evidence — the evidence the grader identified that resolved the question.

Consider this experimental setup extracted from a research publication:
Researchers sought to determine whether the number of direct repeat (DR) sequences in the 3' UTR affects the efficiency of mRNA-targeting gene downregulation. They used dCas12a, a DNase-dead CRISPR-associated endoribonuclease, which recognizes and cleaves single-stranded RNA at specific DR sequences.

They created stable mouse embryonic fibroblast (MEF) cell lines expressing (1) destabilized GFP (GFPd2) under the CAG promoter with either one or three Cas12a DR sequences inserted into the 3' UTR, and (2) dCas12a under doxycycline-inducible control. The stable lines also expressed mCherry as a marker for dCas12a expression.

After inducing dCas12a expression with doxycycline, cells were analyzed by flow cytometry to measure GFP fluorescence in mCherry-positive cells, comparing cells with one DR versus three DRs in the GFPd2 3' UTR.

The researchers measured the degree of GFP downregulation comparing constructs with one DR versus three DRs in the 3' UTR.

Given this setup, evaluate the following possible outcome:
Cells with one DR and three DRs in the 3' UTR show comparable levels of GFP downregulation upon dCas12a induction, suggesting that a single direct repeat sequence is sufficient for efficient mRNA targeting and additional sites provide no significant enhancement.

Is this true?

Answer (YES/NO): YES